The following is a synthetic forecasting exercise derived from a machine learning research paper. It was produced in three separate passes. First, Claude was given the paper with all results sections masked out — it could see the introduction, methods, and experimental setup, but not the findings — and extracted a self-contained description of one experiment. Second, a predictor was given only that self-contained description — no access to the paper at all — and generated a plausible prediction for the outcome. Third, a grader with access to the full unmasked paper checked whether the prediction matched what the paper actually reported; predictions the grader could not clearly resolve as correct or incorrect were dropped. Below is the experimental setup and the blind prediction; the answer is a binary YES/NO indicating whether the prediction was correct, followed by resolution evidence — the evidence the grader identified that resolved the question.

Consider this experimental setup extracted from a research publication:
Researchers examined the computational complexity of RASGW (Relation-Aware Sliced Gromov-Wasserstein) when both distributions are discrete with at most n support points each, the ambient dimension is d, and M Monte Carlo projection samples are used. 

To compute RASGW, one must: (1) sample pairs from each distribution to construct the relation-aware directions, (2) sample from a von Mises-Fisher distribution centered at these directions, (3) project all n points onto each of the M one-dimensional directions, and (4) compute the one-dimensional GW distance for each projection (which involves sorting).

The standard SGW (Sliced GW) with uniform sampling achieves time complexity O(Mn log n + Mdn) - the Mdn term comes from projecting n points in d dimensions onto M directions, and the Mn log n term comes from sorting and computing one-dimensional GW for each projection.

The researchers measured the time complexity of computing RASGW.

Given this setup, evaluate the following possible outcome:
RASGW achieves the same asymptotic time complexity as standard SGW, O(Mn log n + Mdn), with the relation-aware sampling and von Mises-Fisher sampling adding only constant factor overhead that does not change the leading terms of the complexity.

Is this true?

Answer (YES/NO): YES